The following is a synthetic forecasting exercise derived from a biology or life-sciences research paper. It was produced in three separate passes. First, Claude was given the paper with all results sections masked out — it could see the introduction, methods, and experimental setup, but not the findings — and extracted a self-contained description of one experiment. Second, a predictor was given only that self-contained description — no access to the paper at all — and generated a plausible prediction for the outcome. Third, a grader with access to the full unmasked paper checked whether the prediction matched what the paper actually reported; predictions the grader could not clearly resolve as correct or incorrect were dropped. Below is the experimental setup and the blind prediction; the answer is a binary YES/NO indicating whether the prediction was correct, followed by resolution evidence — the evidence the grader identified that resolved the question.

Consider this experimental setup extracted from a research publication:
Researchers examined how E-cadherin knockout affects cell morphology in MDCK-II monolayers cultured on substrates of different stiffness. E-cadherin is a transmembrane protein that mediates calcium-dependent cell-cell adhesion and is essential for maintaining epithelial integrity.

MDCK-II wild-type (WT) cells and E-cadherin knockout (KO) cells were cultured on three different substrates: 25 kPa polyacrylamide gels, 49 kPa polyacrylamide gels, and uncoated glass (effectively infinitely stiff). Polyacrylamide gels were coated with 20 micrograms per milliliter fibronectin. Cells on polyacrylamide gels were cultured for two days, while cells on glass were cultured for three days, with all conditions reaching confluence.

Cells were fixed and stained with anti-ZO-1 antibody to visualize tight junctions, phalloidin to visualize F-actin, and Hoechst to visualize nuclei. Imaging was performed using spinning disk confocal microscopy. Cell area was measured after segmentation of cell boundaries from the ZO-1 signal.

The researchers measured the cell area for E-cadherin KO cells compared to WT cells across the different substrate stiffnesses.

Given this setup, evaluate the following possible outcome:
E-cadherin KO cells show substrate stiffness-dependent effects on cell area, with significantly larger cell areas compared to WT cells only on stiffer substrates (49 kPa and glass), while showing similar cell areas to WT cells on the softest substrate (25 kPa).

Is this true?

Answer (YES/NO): NO